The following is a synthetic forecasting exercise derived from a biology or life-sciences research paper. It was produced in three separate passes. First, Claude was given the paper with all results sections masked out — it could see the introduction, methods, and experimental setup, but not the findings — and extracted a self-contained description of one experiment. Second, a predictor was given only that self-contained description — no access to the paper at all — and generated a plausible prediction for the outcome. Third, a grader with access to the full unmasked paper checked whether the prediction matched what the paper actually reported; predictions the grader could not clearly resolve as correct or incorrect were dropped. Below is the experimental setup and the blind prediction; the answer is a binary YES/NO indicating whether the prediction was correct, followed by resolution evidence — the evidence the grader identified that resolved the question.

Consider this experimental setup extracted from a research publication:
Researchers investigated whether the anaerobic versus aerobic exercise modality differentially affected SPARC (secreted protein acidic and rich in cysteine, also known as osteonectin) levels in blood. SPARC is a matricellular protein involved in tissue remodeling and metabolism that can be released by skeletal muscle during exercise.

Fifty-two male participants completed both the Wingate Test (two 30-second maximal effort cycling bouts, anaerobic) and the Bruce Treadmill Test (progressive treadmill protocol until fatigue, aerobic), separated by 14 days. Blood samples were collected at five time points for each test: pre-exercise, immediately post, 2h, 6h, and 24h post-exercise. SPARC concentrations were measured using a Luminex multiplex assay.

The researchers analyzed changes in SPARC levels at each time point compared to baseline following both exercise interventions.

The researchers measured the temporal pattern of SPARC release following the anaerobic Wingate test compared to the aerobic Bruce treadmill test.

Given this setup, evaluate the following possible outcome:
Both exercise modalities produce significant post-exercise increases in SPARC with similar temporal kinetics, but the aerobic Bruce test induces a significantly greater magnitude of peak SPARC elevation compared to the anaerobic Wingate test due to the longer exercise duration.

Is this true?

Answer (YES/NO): NO